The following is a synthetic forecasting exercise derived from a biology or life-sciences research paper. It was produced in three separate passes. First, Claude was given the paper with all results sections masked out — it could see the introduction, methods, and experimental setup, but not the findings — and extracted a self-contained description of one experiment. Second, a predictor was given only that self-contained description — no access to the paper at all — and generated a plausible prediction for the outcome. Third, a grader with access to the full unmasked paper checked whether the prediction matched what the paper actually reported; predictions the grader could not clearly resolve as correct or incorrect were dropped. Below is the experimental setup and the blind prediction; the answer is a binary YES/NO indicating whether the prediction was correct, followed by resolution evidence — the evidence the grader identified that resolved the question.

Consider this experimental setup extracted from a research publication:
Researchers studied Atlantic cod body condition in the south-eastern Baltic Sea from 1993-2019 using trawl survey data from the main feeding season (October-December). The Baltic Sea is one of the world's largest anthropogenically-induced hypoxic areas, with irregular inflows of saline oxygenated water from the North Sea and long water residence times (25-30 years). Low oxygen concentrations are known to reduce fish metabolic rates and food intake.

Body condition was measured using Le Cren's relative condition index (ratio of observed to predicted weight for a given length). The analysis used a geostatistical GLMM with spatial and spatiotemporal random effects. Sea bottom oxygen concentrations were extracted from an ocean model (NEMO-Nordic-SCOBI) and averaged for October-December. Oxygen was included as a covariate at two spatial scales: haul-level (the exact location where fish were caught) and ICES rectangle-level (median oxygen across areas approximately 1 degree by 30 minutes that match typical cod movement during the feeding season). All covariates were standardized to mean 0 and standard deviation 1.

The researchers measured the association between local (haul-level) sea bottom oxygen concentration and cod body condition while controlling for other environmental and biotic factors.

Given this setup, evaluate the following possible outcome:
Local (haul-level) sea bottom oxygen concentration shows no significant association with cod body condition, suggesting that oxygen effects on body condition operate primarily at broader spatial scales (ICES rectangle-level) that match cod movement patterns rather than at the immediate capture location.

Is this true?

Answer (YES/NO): YES